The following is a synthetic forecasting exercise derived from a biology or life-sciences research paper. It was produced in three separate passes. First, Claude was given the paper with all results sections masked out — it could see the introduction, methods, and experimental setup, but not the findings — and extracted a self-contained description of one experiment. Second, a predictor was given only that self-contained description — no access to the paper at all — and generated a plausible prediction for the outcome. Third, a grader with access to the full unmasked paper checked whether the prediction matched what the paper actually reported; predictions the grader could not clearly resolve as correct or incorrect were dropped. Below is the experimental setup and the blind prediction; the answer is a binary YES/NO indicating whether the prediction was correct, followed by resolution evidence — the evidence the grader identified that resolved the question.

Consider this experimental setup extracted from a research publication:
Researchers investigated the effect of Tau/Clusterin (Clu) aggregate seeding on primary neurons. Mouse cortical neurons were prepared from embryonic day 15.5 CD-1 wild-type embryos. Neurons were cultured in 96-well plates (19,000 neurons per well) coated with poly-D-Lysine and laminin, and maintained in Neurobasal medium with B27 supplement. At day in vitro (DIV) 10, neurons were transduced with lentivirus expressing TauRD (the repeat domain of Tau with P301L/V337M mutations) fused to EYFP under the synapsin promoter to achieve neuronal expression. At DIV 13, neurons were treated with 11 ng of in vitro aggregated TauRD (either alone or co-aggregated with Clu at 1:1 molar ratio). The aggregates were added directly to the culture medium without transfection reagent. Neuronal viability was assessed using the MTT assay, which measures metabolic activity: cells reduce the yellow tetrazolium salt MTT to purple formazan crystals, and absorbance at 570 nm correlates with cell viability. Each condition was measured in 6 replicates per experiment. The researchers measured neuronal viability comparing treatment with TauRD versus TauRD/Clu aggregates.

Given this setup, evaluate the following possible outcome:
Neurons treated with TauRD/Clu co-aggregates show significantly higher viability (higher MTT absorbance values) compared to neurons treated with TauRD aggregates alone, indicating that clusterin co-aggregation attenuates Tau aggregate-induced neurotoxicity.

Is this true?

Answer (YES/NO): NO